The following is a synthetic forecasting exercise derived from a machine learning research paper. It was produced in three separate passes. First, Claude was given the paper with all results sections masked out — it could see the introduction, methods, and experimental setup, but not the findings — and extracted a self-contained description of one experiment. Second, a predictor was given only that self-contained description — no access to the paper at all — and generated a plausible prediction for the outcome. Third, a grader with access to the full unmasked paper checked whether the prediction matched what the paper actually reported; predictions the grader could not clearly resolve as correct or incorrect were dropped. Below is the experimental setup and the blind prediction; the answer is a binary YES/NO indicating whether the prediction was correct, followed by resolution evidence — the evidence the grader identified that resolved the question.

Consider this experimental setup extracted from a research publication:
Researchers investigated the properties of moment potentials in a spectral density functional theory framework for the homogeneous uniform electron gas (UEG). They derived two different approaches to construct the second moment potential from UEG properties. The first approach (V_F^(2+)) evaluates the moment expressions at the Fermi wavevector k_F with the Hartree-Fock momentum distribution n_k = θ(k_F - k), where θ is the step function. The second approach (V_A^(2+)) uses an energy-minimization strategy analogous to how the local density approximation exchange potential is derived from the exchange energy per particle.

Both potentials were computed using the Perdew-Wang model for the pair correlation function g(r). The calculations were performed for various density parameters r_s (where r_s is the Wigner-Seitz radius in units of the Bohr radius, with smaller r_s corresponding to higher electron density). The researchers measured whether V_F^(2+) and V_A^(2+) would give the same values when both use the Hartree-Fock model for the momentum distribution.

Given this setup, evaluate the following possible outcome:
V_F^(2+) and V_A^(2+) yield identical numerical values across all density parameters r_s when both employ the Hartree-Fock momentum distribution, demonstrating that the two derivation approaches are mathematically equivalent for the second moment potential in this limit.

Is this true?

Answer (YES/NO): NO